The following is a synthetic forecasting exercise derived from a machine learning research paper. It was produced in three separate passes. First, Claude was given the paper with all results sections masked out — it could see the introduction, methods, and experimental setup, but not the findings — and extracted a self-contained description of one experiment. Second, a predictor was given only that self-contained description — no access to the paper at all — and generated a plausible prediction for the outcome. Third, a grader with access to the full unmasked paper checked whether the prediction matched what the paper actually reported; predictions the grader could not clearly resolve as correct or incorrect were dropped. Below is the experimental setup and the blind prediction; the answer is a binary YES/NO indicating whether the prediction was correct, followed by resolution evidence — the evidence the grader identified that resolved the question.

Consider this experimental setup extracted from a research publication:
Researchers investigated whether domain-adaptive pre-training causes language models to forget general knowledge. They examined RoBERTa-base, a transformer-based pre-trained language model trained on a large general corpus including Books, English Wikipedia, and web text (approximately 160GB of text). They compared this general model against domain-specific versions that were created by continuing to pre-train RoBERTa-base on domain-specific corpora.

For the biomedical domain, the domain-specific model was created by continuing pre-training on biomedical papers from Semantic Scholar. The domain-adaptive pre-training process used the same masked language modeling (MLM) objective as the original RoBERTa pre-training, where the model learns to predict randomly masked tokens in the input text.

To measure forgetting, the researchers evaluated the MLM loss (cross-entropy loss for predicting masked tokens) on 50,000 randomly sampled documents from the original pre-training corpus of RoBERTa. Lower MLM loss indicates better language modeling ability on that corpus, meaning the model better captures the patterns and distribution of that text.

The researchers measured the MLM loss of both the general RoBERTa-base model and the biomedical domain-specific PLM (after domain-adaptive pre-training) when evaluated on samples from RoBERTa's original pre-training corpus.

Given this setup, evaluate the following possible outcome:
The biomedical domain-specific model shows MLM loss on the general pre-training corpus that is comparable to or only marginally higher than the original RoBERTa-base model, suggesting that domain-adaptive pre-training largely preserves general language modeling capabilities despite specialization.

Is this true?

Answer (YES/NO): NO